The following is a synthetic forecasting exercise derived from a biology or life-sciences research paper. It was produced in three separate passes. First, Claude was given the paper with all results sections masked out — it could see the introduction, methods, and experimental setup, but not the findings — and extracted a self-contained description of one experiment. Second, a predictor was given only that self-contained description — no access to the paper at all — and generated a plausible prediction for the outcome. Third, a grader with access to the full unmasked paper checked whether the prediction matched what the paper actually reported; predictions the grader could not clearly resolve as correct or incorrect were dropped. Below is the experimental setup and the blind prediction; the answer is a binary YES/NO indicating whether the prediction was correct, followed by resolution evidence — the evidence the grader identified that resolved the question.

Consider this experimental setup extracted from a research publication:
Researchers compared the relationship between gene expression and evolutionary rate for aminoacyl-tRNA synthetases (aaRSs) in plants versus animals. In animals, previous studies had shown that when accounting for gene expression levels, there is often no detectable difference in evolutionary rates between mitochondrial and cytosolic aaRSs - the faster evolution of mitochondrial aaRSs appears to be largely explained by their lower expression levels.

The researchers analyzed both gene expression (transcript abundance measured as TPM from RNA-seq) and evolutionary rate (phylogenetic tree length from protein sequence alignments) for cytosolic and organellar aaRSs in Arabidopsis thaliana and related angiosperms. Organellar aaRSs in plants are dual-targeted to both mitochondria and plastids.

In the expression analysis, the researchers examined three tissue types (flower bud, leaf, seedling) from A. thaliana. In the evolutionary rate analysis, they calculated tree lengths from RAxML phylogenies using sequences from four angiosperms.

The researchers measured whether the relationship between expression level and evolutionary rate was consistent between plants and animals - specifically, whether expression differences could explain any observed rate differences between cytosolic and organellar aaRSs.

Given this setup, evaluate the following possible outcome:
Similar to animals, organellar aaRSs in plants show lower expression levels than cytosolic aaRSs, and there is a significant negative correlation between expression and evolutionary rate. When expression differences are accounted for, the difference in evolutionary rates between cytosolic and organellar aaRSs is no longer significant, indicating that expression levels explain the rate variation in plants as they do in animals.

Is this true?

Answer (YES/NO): NO